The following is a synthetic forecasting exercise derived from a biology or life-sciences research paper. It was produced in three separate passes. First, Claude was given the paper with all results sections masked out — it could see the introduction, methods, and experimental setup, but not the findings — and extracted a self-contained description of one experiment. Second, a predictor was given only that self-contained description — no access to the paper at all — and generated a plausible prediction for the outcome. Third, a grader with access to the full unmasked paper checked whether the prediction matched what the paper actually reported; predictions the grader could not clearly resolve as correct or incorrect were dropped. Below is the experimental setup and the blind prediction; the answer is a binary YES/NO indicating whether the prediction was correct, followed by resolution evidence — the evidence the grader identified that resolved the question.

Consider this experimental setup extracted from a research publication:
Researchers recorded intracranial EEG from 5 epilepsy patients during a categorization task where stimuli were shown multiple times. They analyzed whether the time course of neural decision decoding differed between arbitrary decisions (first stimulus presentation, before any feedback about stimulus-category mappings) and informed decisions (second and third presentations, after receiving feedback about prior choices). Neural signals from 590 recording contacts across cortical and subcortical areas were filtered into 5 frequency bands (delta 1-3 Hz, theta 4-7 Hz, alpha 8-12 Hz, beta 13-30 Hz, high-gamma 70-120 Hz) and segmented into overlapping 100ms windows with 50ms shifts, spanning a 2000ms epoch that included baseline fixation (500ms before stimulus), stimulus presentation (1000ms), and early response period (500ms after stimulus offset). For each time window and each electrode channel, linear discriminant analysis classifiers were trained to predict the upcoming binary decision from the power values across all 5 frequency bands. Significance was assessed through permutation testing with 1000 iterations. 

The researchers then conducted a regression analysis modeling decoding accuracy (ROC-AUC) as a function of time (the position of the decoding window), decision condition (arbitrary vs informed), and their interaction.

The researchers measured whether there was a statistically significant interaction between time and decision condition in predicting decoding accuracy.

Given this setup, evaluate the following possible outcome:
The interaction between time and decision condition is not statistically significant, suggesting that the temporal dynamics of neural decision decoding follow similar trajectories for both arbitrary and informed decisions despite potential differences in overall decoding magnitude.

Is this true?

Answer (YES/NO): NO